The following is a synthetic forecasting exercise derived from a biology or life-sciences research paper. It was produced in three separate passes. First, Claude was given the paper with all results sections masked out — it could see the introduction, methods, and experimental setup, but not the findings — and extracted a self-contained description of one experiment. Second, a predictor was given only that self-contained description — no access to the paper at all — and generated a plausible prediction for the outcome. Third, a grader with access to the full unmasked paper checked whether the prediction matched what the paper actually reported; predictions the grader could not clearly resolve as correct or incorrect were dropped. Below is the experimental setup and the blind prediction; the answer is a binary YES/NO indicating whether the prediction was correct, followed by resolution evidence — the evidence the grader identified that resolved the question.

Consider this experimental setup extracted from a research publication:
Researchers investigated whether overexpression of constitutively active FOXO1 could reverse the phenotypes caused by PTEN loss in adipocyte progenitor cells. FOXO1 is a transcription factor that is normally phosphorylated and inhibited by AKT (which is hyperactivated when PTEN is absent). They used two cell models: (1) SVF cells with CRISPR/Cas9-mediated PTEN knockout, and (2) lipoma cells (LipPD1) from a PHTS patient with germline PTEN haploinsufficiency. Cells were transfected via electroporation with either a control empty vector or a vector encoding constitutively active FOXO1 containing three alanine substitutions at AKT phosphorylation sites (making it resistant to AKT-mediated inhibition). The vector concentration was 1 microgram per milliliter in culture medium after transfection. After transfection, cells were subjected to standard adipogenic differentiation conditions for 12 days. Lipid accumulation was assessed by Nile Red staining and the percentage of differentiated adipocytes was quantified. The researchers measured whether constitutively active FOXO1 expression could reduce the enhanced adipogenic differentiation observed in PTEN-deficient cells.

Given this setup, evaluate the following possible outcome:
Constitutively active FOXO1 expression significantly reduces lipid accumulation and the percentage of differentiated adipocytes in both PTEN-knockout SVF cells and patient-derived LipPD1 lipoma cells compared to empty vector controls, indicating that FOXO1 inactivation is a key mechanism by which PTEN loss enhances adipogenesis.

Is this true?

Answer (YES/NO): NO